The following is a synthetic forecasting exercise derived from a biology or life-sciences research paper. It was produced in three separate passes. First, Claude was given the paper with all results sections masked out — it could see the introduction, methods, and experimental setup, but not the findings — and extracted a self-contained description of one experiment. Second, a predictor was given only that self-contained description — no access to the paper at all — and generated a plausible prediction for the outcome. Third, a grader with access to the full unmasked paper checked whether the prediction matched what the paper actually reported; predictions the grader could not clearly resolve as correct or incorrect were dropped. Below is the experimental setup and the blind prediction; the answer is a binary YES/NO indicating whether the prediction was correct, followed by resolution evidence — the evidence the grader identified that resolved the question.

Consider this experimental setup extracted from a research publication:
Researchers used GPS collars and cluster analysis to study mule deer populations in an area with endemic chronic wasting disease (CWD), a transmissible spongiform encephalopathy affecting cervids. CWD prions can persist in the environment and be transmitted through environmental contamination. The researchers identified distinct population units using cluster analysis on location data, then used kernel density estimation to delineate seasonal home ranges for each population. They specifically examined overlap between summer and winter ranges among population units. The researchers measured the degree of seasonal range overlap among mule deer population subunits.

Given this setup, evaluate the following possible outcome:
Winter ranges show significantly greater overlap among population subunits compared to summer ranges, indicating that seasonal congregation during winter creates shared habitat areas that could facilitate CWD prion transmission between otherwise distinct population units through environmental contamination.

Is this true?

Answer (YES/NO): NO